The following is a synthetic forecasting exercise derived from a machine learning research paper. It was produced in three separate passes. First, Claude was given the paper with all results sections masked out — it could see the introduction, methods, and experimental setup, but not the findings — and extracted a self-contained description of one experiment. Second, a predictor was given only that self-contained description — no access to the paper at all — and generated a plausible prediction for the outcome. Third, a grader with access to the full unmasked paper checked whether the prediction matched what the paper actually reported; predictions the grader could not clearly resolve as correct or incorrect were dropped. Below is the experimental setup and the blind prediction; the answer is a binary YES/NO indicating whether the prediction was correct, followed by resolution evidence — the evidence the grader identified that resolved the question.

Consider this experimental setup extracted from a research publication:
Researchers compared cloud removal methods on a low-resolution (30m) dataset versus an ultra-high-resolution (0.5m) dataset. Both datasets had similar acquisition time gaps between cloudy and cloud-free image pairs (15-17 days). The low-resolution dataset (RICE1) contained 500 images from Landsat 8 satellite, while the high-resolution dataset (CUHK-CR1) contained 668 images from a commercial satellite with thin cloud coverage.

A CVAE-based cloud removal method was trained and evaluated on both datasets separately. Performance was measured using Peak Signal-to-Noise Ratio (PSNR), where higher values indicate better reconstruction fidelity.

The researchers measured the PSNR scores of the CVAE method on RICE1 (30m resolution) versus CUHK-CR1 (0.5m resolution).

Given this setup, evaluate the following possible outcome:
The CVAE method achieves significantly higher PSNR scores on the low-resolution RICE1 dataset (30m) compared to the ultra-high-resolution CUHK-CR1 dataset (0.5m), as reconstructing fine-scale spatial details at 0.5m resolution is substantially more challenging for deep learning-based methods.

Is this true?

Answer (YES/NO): YES